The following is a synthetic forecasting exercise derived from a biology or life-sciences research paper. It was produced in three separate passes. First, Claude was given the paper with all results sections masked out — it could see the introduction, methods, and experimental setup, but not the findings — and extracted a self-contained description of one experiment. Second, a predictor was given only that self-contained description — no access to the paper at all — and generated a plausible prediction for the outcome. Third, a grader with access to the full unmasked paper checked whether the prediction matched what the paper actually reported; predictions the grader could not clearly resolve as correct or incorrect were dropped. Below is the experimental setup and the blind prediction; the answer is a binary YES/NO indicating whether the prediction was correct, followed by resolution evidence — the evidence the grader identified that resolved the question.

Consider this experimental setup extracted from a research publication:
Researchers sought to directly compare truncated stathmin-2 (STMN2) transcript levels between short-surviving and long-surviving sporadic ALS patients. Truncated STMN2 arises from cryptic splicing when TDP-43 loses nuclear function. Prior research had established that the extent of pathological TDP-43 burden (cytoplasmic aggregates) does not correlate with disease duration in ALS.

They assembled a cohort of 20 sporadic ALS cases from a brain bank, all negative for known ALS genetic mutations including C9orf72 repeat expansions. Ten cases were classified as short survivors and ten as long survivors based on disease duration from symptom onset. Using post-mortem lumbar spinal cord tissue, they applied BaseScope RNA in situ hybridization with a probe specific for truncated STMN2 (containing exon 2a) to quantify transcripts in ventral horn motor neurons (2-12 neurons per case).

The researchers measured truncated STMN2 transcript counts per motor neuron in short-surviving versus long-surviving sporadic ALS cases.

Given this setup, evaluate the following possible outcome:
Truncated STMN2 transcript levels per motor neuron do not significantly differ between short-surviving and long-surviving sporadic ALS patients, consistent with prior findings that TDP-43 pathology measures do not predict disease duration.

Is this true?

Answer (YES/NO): NO